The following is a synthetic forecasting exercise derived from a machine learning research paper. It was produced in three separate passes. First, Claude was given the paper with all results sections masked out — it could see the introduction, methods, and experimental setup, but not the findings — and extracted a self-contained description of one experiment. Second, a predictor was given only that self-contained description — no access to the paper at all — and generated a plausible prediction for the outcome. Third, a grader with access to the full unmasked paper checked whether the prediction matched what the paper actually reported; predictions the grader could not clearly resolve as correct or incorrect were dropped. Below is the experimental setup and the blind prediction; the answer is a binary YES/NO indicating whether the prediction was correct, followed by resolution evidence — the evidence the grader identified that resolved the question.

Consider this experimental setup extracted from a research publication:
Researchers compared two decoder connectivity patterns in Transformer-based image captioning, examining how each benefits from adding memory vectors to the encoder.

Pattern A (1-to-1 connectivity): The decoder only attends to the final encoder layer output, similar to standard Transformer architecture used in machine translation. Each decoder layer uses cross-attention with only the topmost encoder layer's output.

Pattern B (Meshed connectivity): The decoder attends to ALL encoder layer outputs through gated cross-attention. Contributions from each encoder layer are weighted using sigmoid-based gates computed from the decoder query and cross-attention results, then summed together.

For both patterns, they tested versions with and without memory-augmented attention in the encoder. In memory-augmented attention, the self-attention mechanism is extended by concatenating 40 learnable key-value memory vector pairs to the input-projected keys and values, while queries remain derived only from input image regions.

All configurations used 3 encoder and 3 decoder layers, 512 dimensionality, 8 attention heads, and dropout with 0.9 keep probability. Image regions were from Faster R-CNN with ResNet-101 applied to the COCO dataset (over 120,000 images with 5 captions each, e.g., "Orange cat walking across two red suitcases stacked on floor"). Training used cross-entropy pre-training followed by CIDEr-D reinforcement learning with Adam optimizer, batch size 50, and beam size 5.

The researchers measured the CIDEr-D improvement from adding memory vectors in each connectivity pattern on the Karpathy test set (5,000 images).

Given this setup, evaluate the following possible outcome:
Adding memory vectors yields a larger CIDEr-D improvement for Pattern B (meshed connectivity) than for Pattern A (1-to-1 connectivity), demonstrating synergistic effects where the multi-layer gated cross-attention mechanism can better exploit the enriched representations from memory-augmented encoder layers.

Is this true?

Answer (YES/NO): YES